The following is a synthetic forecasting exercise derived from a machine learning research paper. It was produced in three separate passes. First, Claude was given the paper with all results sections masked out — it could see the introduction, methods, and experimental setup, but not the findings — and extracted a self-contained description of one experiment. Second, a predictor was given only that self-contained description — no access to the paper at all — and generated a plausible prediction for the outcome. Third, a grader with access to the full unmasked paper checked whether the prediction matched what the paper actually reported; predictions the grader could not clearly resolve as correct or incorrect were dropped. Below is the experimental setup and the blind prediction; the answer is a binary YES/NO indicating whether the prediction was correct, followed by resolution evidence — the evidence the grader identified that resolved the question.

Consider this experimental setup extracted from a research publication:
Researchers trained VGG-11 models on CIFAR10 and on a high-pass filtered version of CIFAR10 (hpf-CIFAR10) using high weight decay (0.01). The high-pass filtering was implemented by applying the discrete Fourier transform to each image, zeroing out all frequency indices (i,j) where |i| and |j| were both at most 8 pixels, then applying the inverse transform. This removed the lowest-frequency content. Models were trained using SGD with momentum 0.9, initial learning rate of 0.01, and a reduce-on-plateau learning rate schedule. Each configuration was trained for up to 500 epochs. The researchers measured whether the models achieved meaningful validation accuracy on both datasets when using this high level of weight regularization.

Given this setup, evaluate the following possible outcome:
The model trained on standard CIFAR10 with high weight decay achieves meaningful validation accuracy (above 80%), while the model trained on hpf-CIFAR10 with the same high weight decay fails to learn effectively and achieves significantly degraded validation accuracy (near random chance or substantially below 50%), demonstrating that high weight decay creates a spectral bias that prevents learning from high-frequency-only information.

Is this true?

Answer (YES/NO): YES